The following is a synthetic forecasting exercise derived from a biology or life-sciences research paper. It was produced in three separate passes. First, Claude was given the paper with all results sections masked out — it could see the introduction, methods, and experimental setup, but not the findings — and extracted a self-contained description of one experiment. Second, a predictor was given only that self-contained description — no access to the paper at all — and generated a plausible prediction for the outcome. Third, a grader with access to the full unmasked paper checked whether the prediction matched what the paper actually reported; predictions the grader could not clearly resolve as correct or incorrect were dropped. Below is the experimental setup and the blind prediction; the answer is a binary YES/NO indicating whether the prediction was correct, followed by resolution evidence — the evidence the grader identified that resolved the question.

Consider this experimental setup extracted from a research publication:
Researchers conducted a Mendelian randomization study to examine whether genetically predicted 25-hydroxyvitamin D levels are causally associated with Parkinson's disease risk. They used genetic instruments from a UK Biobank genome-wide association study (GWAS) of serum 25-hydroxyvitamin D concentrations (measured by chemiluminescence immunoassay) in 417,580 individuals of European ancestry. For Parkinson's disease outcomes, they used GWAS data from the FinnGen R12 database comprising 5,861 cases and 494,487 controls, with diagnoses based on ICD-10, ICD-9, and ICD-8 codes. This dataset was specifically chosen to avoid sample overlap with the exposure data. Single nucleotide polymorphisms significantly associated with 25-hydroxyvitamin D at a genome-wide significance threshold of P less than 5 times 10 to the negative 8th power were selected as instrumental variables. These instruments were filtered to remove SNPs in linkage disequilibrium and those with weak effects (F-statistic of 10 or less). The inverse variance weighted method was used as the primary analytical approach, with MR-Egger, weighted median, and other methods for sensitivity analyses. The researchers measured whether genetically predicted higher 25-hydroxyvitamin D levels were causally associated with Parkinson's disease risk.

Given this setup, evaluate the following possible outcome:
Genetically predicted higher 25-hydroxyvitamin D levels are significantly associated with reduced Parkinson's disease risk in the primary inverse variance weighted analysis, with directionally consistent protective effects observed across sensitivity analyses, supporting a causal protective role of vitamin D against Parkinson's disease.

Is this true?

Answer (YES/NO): NO